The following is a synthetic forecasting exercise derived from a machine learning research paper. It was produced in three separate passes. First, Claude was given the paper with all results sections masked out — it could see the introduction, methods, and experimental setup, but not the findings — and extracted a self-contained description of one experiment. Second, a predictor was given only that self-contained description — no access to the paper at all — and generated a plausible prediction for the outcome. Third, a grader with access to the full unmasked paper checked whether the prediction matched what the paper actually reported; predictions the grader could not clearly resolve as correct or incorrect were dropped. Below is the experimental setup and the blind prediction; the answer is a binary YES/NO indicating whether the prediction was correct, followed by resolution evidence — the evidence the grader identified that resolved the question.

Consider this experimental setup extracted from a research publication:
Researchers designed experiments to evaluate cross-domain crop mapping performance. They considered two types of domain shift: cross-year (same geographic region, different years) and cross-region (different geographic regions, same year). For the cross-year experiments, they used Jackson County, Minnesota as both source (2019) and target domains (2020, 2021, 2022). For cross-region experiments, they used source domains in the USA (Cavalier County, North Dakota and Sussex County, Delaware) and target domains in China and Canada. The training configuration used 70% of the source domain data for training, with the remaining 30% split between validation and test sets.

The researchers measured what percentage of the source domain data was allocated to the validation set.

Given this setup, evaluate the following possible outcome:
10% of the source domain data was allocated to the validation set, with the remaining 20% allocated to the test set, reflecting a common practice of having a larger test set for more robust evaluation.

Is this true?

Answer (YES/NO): NO